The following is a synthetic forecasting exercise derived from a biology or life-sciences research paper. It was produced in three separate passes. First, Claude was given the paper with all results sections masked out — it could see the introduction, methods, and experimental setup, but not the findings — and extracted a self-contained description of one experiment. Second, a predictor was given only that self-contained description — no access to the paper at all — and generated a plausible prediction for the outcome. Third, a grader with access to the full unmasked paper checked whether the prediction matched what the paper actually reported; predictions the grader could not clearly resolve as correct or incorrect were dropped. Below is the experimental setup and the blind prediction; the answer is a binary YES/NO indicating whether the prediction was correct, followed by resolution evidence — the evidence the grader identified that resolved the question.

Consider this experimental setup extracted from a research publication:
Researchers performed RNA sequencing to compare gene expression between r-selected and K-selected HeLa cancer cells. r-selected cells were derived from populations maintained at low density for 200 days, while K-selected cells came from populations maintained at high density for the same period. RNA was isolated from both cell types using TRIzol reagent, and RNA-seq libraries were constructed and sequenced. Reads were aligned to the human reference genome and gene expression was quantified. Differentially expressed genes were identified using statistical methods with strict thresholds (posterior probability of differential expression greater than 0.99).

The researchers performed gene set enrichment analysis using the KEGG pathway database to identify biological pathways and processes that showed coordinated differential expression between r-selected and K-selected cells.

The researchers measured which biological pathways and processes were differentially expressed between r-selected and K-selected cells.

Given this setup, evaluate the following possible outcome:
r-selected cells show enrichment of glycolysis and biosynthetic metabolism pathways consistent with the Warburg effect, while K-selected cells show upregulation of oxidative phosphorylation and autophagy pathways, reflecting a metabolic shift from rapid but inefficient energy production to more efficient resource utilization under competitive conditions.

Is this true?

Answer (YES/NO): NO